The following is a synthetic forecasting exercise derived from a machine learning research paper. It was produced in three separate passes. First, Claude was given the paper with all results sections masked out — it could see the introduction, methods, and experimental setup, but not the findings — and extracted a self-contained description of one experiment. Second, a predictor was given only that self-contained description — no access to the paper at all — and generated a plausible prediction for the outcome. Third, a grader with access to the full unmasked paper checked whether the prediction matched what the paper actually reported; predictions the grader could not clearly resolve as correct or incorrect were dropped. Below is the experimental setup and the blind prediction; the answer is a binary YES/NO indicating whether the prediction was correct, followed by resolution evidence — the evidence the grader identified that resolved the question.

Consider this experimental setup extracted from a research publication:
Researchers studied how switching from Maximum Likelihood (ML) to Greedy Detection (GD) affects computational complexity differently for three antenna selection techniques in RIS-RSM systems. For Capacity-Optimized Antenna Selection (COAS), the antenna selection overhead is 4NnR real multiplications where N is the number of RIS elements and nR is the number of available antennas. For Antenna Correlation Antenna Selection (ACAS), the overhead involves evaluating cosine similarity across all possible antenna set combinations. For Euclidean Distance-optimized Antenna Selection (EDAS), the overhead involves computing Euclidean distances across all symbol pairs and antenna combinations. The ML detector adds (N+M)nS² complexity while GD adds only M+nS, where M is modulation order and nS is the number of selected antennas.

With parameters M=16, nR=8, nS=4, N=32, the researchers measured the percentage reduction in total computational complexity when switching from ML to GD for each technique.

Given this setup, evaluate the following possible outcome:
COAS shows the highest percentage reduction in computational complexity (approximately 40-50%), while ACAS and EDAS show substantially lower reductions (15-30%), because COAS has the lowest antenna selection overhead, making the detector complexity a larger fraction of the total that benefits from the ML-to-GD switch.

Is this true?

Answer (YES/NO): NO